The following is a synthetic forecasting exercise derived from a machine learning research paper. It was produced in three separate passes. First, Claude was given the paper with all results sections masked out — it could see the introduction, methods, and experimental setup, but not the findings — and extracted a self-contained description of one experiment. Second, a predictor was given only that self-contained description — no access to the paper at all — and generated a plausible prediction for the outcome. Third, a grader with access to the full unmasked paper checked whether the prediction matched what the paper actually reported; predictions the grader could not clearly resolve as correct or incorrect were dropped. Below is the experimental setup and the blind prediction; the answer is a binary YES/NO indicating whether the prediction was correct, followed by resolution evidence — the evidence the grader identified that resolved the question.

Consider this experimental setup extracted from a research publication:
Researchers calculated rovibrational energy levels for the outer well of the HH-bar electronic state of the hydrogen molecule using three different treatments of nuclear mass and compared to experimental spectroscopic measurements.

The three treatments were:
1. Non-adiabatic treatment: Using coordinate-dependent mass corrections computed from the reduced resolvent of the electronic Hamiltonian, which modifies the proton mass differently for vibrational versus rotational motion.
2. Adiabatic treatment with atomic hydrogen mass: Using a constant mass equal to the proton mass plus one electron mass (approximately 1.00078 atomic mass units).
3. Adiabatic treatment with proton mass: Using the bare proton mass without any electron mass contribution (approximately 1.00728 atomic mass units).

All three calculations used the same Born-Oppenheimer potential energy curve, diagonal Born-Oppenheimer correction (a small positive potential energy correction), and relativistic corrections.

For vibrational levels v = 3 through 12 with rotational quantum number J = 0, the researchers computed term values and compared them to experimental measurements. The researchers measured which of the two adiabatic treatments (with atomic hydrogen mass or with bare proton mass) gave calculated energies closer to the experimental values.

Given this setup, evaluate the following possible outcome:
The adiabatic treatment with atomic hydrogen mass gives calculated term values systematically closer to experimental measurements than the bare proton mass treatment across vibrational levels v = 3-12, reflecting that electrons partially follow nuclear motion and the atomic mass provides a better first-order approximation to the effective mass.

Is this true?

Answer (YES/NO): NO